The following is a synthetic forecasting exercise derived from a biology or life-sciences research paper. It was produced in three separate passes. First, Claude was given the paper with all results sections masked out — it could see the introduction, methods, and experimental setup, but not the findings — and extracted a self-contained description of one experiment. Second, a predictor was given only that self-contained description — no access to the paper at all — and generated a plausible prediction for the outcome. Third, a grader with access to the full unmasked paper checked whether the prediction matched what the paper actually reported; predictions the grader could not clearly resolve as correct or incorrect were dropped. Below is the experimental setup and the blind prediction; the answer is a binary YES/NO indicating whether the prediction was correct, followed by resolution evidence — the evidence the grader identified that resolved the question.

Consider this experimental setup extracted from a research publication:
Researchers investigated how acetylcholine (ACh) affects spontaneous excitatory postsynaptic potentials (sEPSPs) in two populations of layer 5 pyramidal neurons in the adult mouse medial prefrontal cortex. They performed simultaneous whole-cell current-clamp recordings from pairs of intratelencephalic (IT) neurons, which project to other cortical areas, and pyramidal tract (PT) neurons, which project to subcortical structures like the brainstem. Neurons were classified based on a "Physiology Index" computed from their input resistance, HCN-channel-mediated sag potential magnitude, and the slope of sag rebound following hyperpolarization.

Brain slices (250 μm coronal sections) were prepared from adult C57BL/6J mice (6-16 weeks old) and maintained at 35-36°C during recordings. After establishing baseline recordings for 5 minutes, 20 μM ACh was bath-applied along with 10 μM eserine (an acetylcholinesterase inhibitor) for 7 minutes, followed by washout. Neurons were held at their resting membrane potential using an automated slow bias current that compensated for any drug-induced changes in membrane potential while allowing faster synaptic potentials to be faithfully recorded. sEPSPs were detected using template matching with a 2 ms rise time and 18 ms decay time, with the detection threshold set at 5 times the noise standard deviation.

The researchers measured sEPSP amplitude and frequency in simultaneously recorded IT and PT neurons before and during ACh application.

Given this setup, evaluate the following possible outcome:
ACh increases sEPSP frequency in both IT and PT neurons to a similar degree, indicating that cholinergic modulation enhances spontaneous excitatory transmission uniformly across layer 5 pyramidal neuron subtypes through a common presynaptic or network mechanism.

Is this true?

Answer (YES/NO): NO